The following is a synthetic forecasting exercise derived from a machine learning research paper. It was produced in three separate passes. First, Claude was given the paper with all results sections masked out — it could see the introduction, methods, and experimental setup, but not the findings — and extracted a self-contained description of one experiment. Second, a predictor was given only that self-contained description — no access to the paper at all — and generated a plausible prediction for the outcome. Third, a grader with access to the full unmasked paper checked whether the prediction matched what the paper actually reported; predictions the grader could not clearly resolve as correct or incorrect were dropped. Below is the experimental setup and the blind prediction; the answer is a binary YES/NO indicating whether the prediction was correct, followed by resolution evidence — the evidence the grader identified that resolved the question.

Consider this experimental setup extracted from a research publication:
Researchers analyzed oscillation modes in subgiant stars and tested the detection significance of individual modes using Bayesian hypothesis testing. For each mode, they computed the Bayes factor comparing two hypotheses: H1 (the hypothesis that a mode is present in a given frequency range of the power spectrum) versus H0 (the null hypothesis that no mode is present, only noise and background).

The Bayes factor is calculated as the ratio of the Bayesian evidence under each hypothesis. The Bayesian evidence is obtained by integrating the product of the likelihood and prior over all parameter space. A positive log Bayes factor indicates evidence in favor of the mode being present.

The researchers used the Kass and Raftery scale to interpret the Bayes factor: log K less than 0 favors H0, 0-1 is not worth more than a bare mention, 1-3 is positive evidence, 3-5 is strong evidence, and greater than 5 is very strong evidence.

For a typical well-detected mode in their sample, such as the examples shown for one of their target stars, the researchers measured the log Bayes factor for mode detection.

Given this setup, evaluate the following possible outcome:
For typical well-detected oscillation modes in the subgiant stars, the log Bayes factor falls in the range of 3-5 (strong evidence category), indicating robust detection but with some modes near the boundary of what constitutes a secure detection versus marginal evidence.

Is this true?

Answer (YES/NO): NO